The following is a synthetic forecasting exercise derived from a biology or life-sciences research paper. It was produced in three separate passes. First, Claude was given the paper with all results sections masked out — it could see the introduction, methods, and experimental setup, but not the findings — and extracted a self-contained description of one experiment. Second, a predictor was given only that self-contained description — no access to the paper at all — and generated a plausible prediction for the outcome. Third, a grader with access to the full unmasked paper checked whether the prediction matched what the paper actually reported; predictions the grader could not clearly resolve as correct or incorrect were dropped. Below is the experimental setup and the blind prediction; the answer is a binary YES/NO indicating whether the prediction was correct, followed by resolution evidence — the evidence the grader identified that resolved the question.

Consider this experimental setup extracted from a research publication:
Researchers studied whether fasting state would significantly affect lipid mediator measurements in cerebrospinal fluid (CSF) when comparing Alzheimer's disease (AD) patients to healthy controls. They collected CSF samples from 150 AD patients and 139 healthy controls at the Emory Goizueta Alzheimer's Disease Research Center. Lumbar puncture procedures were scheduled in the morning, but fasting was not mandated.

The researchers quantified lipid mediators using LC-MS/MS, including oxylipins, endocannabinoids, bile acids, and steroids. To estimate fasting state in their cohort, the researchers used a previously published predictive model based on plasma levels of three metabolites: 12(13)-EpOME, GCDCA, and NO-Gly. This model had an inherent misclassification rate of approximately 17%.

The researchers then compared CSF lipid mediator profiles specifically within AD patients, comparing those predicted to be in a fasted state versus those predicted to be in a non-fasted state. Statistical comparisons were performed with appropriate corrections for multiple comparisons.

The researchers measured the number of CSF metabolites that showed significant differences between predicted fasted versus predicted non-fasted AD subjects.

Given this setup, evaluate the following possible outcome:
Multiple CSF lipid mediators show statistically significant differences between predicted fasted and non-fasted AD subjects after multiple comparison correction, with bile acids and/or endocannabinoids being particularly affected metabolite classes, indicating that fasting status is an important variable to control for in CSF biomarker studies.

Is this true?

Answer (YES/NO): NO